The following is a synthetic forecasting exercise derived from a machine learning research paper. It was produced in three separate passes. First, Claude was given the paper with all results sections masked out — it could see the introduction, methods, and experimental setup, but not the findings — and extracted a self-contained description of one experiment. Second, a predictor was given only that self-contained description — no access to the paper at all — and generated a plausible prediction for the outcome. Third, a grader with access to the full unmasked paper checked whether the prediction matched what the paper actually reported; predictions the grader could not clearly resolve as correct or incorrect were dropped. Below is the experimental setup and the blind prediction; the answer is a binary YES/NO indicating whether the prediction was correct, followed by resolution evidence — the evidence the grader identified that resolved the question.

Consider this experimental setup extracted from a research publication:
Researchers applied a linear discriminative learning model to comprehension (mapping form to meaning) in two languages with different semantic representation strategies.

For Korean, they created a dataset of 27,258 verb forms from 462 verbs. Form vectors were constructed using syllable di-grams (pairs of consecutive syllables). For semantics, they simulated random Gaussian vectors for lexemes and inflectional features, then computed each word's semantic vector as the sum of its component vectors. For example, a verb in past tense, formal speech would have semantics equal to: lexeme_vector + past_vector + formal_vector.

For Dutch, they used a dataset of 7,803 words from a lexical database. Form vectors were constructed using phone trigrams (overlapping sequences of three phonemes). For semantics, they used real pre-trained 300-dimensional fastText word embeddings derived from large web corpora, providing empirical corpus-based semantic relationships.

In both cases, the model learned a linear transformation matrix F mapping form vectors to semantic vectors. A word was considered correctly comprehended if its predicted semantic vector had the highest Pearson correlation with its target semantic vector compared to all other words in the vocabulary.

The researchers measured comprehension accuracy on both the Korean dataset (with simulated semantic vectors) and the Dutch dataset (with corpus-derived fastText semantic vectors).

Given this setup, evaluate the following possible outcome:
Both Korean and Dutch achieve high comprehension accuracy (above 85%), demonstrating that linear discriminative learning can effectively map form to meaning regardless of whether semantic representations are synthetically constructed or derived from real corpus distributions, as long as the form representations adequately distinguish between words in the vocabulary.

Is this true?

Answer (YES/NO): YES